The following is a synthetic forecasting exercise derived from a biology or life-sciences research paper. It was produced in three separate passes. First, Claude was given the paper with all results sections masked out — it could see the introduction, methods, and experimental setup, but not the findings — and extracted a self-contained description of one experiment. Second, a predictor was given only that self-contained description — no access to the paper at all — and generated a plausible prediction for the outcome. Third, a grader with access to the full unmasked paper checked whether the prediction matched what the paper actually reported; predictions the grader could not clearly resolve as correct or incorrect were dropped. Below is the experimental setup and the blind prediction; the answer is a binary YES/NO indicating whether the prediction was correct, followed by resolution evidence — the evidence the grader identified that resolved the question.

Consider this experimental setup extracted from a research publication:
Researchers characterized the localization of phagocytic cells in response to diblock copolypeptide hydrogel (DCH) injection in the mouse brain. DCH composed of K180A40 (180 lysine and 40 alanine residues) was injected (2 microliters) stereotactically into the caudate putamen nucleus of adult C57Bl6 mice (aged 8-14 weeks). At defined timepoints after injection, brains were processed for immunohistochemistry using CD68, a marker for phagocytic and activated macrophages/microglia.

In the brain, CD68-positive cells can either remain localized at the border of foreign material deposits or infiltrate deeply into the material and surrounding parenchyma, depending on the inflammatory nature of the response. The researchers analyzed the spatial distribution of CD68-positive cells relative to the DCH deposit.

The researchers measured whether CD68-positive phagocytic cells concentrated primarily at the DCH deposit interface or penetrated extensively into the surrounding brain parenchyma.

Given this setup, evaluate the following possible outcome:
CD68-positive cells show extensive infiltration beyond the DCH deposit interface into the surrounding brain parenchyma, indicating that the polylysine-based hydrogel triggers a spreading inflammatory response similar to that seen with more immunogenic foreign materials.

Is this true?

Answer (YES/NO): NO